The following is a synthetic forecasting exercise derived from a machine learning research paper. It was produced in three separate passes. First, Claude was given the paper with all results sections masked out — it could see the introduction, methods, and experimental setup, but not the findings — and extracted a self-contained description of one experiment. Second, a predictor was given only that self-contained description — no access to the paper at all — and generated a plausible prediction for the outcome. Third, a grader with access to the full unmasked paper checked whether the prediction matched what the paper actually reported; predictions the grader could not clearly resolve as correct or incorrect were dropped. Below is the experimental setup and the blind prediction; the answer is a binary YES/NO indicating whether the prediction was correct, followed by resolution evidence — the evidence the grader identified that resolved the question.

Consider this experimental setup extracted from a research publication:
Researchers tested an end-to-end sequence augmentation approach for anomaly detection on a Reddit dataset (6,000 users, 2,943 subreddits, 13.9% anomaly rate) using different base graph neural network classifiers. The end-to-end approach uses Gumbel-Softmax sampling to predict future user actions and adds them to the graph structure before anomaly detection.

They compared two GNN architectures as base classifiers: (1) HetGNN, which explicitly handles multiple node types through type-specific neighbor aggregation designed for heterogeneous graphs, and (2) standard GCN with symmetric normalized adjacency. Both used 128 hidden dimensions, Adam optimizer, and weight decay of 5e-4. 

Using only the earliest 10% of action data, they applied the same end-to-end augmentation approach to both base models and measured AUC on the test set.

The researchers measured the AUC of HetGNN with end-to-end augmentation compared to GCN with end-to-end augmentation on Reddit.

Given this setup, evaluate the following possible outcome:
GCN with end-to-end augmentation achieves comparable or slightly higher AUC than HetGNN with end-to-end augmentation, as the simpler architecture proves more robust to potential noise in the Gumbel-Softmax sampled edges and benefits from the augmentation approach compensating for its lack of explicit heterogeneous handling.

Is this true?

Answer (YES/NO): NO